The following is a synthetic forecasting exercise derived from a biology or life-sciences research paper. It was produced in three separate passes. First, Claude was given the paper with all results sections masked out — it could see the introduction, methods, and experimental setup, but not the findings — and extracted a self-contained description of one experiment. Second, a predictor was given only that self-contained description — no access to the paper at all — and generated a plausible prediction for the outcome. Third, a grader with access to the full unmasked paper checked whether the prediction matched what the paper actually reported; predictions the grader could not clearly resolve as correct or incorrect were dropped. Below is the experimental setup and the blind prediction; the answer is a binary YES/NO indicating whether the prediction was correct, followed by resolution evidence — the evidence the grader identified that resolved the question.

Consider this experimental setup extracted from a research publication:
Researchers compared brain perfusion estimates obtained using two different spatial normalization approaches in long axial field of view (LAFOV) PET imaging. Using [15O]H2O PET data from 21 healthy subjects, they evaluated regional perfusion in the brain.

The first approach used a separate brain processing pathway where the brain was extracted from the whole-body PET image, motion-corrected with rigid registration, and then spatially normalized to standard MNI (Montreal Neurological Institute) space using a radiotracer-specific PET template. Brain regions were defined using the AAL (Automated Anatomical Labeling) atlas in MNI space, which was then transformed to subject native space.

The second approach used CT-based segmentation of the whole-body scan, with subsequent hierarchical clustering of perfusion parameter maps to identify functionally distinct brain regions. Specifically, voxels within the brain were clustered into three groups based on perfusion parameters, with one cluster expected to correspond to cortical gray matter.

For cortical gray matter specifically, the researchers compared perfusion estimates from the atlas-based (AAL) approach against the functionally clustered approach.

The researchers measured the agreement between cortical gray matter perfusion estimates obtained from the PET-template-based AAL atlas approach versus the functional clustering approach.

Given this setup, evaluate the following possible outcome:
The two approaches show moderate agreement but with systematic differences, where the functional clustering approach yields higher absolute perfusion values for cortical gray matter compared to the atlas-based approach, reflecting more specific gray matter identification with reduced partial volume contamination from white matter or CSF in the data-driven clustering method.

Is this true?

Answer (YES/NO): NO